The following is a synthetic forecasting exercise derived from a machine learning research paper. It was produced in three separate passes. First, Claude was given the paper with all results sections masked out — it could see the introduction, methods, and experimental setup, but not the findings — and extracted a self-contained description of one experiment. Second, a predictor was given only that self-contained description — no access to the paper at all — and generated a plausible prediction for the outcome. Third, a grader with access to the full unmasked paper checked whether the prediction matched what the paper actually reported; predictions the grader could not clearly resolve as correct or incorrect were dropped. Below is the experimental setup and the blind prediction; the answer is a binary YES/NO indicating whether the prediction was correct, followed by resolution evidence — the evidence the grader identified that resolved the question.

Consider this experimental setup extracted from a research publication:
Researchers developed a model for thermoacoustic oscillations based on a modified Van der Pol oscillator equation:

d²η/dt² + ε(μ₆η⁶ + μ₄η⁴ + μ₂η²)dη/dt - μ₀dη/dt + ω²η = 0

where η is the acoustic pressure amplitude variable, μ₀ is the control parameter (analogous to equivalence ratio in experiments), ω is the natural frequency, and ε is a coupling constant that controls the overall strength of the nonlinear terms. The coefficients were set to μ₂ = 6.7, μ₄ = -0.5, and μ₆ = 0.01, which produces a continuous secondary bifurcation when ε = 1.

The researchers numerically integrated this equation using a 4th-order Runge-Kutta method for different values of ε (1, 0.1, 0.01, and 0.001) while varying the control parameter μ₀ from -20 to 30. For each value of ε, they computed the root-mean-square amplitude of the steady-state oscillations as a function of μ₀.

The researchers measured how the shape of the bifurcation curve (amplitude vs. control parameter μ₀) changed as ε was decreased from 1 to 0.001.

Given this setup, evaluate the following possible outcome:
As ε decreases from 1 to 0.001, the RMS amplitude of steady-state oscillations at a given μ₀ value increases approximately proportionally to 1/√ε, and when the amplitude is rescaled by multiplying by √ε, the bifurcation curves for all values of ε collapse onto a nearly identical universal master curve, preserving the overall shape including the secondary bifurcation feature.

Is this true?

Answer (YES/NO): NO